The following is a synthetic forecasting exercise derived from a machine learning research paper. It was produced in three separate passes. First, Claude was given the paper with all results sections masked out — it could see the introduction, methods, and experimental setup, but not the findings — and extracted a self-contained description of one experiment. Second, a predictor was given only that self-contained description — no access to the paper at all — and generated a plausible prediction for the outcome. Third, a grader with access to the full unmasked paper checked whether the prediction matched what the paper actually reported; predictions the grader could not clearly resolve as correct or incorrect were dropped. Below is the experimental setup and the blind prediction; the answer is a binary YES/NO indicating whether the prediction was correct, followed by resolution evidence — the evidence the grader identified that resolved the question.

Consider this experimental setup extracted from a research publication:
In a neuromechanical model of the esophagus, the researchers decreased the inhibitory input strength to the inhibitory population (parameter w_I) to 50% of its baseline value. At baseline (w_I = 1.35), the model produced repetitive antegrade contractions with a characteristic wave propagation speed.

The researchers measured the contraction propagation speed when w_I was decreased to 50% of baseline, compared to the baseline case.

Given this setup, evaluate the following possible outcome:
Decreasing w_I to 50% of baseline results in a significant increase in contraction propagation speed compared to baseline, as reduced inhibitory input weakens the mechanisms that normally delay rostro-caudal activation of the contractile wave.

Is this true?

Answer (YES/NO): YES